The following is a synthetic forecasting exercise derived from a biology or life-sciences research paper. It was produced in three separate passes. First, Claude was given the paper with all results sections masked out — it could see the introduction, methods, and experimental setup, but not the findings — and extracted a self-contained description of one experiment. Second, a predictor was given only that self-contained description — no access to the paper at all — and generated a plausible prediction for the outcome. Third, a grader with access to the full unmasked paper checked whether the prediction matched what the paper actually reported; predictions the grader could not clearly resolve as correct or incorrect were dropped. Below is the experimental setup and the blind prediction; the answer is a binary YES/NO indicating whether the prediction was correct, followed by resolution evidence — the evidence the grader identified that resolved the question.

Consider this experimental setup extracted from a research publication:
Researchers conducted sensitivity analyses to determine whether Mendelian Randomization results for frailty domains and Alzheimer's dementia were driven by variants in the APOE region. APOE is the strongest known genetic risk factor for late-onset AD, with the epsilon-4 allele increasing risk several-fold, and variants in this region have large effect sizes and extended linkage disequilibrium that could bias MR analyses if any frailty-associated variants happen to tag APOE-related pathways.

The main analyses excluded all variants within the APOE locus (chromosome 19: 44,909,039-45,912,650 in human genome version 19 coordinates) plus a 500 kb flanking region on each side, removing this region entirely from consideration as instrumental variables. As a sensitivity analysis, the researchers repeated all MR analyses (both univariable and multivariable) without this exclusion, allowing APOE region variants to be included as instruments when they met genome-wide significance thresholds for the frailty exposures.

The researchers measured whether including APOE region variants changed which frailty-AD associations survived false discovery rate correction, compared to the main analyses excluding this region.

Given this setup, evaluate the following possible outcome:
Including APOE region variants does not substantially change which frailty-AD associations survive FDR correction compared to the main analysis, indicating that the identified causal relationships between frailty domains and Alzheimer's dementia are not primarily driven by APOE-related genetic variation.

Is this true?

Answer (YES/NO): YES